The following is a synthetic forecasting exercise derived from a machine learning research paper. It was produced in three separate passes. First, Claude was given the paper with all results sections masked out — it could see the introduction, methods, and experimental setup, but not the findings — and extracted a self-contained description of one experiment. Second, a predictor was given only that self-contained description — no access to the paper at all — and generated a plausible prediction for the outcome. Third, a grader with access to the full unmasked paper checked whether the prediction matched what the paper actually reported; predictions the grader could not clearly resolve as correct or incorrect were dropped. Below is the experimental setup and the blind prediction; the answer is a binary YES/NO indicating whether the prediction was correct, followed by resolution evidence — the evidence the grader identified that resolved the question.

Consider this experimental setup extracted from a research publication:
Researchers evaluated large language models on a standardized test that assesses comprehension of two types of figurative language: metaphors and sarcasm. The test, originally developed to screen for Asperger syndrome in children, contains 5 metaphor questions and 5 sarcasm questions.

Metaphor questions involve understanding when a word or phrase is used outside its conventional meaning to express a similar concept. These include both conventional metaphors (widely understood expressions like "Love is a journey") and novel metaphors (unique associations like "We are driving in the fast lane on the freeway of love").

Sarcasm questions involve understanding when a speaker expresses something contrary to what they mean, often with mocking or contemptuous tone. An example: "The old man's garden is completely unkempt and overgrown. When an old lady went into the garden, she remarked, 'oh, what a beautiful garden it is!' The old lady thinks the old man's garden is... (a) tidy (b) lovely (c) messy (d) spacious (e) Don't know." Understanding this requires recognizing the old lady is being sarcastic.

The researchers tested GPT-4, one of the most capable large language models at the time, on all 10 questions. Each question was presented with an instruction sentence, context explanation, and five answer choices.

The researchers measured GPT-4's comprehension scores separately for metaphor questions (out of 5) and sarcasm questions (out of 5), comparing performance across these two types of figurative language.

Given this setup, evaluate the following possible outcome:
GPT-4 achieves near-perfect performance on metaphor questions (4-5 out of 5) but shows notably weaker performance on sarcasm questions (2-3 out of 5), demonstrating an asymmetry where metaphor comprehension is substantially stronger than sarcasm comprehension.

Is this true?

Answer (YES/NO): NO